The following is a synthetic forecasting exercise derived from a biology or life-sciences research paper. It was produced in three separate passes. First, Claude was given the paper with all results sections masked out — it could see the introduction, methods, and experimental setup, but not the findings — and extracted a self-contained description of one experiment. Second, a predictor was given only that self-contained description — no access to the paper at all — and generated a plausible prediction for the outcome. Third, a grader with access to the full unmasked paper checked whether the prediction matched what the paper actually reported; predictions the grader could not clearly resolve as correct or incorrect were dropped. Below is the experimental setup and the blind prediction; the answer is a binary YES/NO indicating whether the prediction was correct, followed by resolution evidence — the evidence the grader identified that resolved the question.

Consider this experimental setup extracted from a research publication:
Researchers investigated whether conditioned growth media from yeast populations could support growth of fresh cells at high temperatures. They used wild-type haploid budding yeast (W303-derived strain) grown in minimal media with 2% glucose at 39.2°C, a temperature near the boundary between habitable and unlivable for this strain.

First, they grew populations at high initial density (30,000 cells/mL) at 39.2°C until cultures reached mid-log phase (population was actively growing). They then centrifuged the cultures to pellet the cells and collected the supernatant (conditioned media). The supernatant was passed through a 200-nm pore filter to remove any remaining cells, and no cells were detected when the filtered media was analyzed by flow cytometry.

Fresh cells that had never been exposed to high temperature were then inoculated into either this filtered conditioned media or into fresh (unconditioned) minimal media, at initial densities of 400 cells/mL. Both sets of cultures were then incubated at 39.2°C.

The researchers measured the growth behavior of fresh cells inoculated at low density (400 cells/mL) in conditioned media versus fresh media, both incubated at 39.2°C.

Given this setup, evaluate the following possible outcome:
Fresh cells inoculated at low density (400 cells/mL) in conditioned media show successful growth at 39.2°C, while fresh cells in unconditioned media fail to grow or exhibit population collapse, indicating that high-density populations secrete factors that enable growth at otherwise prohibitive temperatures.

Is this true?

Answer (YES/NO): YES